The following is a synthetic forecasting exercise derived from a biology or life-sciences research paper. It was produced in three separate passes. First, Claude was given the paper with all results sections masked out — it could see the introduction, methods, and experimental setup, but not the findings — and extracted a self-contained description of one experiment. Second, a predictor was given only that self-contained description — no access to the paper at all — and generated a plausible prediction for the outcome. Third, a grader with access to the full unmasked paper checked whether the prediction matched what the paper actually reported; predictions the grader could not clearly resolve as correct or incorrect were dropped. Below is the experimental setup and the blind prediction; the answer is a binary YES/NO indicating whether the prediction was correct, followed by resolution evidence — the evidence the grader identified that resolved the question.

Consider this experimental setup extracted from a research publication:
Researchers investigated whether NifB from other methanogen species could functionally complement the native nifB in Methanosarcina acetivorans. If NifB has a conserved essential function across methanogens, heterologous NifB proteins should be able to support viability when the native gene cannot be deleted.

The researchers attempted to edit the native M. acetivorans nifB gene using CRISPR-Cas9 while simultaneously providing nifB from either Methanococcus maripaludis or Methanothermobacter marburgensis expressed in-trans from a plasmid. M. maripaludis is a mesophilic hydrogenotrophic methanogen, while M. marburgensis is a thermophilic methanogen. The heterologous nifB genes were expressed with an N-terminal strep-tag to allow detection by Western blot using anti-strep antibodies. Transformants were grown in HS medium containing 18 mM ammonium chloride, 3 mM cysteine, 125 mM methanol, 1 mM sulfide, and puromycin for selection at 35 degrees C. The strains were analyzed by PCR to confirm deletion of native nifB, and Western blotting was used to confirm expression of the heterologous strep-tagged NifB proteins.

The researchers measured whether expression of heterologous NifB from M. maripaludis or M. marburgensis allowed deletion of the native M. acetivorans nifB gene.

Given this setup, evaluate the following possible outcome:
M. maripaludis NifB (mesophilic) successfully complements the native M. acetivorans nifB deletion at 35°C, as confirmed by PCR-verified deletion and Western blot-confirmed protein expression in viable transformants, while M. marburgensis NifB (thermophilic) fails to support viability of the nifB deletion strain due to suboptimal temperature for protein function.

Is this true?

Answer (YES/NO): NO